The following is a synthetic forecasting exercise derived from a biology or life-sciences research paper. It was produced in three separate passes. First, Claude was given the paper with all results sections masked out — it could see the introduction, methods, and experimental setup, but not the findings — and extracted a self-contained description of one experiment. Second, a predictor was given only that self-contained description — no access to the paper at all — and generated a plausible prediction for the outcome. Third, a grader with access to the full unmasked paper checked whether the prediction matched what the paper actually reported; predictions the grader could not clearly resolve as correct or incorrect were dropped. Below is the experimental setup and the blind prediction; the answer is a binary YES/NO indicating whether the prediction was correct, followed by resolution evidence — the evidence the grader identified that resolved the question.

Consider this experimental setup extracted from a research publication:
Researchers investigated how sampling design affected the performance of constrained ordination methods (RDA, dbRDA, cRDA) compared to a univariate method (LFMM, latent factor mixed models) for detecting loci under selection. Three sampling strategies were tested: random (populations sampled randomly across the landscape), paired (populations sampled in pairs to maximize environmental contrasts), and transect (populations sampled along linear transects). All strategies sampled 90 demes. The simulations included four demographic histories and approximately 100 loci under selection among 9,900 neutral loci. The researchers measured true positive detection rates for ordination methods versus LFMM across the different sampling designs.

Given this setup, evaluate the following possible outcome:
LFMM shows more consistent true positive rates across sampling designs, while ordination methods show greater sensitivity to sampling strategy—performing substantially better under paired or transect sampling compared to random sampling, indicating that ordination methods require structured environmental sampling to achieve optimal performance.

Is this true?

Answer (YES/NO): NO